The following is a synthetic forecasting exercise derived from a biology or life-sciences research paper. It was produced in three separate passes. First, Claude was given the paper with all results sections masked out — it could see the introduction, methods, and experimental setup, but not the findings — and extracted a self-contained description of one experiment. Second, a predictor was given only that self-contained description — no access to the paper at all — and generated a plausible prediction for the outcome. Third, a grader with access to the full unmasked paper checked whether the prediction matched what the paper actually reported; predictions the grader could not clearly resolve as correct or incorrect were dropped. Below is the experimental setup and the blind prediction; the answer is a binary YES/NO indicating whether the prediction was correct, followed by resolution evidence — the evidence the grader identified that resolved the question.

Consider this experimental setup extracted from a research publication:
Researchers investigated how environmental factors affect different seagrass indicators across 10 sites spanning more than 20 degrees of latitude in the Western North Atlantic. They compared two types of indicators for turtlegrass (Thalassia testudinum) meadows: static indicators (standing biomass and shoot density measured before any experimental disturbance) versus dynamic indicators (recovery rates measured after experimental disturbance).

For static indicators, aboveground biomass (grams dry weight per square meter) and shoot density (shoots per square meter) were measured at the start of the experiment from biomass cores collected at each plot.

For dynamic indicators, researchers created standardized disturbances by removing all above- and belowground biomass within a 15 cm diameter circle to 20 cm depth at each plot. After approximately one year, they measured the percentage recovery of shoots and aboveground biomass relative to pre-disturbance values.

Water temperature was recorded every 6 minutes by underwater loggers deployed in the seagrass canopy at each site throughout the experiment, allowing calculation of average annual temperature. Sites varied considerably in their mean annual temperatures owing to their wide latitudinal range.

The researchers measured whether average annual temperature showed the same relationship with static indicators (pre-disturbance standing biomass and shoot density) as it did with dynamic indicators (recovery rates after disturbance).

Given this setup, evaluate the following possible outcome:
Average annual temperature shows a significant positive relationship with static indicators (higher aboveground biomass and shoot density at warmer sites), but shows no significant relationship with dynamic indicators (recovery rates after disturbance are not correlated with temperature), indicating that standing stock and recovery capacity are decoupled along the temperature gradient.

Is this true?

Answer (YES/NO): NO